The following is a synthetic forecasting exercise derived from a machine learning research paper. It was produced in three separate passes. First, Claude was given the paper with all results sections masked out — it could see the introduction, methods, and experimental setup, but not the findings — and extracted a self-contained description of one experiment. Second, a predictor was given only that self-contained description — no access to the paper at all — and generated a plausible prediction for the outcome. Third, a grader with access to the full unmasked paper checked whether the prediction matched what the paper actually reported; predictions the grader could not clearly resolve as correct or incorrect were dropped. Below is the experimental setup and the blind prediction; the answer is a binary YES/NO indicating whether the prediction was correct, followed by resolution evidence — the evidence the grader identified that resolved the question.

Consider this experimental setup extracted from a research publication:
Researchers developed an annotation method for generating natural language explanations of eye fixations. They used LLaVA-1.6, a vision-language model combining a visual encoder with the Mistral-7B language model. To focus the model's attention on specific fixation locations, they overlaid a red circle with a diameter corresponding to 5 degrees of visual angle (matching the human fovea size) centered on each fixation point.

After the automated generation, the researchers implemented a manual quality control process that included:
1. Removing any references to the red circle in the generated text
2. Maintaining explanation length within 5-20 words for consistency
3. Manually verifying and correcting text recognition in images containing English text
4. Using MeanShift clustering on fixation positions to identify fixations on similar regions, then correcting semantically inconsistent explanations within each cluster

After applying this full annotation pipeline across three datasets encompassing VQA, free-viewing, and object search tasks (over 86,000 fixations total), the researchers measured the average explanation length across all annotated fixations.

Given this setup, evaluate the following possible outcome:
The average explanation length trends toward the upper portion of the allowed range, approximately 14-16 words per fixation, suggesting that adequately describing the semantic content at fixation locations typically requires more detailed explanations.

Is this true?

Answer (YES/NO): NO